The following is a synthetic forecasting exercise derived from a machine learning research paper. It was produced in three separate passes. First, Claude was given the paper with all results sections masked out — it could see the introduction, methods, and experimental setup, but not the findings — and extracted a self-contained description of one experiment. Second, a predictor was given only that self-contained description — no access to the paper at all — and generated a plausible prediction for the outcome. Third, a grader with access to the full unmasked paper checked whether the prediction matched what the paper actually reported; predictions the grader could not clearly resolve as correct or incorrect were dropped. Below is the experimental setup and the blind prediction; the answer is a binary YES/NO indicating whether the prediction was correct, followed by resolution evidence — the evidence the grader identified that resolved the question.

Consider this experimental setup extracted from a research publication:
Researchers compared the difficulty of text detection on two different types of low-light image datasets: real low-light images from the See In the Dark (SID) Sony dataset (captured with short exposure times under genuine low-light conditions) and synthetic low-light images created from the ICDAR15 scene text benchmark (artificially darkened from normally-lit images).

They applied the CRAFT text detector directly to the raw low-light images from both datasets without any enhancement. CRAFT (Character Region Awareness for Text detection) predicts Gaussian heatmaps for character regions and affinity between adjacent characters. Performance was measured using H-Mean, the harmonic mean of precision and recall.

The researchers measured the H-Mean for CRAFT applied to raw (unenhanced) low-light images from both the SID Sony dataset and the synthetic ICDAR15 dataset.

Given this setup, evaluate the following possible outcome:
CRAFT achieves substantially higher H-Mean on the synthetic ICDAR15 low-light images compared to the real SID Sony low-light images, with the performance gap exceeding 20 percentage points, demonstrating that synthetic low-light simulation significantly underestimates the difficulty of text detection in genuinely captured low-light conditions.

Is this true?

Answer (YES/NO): YES